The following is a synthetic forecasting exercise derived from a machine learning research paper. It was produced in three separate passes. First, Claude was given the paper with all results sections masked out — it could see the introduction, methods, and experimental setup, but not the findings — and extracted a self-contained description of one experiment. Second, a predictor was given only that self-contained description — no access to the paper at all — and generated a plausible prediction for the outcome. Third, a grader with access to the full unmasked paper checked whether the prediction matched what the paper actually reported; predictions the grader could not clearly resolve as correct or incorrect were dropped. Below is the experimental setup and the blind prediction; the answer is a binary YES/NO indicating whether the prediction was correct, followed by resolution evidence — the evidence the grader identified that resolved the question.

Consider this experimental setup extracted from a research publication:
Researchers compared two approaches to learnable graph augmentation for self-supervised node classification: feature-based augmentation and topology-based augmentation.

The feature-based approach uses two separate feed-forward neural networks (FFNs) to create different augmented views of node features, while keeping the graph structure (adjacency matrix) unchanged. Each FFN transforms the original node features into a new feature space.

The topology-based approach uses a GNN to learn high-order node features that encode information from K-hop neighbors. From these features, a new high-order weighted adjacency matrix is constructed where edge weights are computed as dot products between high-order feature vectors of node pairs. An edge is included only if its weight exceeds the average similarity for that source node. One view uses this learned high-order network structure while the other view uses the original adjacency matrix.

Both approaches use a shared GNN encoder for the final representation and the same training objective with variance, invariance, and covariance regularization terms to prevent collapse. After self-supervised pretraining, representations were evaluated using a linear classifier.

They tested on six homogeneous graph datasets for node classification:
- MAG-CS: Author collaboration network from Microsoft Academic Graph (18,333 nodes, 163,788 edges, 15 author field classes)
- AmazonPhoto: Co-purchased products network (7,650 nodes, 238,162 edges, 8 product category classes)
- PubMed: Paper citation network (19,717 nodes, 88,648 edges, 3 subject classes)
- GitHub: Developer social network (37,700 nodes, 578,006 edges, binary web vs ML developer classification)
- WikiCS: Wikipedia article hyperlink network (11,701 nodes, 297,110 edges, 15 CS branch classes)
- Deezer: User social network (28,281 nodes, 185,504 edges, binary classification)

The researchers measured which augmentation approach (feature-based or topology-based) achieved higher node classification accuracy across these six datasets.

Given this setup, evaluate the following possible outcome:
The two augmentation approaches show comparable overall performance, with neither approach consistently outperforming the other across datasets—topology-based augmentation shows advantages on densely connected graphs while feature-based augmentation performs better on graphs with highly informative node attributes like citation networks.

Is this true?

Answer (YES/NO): NO